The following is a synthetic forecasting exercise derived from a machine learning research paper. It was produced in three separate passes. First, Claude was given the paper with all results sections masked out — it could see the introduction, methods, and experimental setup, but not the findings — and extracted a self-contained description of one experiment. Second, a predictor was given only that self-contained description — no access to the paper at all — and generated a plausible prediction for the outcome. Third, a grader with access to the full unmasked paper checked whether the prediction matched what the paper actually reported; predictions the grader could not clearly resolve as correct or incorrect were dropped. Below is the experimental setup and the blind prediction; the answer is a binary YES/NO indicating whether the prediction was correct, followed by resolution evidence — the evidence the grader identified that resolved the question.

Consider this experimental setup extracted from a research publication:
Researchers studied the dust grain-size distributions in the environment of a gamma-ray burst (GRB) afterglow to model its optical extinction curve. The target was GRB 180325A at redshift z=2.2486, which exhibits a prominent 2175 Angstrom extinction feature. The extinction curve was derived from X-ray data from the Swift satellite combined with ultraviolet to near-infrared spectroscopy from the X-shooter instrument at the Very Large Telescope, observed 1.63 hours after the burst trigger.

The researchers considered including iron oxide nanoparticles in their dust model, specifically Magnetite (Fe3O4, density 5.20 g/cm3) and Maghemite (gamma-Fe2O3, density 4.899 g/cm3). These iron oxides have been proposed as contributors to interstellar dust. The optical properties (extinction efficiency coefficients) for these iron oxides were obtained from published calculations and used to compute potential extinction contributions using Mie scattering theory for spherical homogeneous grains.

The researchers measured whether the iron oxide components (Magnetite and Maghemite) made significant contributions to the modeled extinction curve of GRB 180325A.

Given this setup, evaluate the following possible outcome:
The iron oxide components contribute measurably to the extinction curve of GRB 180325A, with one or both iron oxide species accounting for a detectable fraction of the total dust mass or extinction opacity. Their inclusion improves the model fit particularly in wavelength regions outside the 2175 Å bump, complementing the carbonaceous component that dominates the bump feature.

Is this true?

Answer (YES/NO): NO